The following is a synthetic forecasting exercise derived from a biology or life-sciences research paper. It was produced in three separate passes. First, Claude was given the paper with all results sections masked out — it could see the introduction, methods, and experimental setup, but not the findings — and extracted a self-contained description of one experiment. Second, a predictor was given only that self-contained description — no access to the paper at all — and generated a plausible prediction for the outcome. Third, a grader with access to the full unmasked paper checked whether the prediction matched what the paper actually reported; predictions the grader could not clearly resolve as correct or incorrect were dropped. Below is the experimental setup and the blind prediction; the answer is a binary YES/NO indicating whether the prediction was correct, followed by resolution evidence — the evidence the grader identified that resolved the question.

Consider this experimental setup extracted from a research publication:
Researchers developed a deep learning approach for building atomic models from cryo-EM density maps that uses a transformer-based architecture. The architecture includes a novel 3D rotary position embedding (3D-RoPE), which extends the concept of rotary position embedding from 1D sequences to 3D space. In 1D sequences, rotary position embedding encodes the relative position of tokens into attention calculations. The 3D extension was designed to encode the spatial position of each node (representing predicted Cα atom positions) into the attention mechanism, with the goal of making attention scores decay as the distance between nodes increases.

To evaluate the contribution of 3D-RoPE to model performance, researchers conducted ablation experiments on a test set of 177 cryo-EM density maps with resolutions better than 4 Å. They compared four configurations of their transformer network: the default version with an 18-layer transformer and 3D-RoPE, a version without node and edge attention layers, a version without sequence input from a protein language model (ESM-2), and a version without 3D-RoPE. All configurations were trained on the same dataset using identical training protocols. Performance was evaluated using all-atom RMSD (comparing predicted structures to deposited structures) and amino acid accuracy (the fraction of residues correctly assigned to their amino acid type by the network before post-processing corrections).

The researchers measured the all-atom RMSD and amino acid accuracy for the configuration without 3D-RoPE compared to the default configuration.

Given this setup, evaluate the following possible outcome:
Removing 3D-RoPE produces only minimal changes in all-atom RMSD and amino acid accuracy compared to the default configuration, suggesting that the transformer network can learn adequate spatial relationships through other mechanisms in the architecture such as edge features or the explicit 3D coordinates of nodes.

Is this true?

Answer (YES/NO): NO